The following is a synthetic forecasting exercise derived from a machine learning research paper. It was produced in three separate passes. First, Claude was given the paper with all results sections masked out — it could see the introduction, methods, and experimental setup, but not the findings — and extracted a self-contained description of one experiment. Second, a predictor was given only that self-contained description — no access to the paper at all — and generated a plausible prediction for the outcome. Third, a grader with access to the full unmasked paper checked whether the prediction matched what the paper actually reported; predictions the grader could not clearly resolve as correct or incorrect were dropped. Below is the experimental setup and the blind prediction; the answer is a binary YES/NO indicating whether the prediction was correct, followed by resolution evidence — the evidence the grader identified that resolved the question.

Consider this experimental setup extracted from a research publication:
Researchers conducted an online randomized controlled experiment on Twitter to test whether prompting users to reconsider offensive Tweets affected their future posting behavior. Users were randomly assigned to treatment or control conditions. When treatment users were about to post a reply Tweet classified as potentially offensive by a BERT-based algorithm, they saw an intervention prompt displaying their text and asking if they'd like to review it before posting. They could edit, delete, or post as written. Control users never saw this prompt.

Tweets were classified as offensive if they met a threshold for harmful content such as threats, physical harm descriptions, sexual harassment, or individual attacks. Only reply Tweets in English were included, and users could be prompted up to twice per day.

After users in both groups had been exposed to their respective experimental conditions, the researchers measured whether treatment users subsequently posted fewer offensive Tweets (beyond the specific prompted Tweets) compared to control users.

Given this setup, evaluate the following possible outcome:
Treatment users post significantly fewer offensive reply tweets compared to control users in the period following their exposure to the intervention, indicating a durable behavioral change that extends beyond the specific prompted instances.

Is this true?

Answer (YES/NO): YES